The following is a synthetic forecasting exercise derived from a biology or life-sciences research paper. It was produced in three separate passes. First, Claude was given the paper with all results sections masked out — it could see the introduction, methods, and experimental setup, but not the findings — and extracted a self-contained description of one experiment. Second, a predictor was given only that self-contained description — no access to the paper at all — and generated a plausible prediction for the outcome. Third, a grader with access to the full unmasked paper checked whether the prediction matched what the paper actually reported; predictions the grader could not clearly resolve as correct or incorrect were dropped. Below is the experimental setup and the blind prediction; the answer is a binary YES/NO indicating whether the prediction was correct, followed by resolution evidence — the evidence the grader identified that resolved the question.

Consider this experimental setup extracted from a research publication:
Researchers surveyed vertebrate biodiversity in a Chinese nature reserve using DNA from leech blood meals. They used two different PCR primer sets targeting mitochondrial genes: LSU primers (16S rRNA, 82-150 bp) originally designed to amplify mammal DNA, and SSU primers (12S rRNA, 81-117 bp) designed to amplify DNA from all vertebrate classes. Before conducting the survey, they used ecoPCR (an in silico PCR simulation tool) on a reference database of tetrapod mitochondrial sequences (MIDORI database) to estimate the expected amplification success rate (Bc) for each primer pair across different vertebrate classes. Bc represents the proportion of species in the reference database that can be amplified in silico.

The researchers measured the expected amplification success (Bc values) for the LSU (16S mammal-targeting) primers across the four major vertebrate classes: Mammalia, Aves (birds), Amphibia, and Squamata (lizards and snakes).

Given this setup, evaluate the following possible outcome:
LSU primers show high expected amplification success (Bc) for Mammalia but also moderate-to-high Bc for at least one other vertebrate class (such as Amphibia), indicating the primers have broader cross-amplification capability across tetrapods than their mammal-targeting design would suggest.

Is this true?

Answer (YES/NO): YES